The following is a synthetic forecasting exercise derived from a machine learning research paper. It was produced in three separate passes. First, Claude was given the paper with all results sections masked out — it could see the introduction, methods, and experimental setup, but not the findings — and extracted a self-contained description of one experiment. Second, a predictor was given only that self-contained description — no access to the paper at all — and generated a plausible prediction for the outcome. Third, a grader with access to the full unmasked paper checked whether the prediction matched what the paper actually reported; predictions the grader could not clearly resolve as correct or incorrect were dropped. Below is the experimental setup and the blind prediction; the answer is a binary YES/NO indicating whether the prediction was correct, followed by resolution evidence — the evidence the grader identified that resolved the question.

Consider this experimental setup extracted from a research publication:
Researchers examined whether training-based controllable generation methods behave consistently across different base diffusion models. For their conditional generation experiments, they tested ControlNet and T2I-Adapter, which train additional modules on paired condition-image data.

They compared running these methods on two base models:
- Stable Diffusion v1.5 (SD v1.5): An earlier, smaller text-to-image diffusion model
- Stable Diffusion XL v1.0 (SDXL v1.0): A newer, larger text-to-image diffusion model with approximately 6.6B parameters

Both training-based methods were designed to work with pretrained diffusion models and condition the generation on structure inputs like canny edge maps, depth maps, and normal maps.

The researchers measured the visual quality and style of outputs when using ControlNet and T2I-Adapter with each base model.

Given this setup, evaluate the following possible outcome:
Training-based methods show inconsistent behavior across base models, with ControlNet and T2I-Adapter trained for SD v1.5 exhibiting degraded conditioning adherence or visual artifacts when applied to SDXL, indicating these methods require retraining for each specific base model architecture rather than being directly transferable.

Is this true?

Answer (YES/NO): NO